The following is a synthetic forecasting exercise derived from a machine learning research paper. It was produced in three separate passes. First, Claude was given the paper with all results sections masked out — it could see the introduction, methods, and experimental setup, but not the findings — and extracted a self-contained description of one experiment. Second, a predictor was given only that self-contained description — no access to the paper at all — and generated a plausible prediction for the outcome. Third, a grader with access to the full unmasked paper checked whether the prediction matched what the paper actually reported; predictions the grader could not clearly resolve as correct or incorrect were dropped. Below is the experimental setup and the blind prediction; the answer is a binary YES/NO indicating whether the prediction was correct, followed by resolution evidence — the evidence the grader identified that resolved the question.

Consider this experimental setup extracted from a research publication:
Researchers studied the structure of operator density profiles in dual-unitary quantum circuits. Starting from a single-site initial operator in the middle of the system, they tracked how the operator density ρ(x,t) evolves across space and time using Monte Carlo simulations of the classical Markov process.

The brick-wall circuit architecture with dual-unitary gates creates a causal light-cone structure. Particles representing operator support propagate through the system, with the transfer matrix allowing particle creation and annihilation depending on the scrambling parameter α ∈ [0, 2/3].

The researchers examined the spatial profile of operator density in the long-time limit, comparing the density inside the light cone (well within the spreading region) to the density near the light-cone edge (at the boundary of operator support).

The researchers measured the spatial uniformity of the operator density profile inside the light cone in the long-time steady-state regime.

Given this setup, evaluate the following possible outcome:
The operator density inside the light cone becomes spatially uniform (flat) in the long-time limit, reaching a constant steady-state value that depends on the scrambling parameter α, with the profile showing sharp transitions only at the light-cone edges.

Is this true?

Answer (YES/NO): NO